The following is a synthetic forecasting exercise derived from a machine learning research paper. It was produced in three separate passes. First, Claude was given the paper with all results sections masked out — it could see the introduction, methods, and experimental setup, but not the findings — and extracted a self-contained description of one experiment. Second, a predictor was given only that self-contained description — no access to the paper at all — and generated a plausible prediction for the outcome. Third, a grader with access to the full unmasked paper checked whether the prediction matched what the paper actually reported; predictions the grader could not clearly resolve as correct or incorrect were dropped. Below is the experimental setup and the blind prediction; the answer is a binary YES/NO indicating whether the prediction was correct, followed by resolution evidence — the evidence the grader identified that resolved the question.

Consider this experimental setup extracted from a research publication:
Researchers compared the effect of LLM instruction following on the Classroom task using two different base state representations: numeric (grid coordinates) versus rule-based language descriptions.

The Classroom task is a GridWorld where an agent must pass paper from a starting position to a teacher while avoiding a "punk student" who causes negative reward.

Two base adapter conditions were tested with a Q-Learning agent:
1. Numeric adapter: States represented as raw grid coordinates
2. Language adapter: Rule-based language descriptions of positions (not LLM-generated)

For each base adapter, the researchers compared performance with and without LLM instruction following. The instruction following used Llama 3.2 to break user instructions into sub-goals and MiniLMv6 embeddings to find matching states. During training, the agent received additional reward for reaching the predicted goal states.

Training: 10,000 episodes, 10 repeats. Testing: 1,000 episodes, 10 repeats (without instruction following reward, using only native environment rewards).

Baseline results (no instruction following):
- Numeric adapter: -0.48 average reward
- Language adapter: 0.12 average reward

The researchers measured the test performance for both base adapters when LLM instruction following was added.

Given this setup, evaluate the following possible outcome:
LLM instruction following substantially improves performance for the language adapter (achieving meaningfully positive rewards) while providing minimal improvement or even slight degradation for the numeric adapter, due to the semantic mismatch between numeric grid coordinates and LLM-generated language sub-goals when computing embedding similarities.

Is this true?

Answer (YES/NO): NO